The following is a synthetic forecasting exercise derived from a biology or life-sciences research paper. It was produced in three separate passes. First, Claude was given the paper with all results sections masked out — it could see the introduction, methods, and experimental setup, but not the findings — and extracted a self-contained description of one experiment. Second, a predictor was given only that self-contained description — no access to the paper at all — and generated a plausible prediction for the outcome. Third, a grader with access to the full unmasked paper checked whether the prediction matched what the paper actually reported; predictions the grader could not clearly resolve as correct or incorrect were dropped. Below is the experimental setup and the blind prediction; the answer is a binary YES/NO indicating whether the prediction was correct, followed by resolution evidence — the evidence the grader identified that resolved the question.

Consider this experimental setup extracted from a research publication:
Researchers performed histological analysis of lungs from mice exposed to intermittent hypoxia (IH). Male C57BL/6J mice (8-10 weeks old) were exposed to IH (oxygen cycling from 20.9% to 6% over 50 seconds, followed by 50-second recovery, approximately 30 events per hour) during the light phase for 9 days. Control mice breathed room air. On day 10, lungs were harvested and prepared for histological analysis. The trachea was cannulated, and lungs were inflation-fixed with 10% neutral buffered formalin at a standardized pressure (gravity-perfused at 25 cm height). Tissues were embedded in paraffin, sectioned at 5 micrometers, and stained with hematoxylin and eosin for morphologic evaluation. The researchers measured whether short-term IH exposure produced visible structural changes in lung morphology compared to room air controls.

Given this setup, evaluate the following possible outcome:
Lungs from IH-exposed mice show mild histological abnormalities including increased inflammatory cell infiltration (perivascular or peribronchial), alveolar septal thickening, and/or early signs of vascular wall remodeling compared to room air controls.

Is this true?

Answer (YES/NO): NO